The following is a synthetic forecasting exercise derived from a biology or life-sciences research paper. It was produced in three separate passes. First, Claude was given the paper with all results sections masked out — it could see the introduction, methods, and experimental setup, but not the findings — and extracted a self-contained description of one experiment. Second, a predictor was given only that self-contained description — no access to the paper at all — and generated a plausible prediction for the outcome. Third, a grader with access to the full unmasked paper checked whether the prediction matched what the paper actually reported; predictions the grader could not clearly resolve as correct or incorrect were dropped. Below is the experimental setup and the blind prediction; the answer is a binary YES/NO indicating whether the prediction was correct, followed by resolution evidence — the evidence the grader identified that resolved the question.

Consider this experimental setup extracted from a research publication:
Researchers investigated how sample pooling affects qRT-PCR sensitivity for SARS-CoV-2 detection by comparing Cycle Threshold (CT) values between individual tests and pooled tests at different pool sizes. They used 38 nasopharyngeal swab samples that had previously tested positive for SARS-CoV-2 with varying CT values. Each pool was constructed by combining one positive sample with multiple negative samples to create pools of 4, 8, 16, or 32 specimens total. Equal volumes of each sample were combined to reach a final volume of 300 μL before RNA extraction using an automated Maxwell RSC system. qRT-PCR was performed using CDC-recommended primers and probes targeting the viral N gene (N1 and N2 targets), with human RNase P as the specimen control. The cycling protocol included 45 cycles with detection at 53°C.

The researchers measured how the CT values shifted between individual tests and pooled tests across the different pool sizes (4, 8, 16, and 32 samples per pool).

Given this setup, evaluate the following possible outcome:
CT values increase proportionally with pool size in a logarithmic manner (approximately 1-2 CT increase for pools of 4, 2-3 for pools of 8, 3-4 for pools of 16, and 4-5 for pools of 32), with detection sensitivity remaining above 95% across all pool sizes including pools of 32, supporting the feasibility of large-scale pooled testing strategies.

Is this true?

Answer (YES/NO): NO